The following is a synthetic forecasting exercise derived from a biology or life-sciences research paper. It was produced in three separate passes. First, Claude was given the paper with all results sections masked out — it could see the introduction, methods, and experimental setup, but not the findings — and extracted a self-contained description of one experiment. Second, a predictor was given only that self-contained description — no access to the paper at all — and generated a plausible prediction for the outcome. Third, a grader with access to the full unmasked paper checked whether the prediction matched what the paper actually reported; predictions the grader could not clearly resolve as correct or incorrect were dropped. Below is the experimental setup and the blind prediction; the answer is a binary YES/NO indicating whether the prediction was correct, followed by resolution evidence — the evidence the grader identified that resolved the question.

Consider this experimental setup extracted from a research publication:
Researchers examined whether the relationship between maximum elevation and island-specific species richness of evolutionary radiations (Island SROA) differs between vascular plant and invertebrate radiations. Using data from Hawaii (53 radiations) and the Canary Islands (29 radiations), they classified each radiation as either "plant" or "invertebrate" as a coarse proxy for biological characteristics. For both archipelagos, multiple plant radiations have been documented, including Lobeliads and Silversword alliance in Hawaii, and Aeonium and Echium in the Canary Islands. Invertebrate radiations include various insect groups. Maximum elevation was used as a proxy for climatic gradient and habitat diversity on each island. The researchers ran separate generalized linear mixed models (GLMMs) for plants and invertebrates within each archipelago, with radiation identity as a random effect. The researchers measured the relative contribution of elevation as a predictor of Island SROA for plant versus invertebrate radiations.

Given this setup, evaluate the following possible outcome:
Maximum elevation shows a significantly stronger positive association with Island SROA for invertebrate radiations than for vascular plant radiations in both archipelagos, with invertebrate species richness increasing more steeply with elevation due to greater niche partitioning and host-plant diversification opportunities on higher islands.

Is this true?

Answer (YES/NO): NO